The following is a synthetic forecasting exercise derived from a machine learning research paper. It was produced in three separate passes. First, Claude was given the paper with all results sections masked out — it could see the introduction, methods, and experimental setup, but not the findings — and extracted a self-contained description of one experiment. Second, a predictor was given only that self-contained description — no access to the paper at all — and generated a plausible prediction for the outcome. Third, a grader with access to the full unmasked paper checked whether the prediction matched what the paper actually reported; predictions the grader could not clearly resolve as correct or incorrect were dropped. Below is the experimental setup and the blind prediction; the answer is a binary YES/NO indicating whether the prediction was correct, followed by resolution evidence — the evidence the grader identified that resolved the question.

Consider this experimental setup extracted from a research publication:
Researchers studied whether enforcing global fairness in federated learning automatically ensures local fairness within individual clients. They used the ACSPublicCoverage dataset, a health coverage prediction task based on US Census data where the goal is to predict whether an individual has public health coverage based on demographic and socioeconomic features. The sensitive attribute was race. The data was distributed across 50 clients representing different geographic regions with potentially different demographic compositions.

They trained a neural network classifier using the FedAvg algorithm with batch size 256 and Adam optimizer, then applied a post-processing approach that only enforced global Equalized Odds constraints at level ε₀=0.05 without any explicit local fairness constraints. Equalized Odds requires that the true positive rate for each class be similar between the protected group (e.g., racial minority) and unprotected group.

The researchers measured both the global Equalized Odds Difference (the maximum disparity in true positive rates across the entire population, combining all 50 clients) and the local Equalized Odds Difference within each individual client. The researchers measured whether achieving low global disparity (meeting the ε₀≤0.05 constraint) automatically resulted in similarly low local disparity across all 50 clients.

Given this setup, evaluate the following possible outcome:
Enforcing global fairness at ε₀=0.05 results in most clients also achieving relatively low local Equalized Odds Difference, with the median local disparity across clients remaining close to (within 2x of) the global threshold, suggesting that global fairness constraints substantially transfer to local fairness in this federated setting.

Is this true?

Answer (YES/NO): NO